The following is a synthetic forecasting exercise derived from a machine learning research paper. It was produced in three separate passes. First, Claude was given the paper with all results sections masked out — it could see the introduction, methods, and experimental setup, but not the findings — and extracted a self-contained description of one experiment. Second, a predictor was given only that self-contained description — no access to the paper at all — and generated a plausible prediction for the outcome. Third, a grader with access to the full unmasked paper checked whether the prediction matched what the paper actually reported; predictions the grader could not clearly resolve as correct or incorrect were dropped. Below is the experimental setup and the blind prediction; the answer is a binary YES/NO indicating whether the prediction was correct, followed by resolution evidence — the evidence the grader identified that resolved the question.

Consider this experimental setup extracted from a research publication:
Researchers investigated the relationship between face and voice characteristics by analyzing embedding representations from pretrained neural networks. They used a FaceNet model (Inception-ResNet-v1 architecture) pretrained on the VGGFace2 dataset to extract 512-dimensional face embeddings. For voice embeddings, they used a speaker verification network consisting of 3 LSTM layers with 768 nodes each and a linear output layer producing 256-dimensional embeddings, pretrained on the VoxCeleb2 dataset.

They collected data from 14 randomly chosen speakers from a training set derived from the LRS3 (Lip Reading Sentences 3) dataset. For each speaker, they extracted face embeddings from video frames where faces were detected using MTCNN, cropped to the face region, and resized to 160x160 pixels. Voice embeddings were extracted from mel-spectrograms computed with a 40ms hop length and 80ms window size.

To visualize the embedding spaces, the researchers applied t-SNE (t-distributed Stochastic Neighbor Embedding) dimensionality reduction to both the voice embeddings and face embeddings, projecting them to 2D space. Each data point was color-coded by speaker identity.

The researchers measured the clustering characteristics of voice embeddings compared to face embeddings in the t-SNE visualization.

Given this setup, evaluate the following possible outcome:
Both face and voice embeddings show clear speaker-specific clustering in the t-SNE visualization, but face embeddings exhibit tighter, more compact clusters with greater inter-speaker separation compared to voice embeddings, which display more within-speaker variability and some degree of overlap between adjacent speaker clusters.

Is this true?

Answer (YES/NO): NO